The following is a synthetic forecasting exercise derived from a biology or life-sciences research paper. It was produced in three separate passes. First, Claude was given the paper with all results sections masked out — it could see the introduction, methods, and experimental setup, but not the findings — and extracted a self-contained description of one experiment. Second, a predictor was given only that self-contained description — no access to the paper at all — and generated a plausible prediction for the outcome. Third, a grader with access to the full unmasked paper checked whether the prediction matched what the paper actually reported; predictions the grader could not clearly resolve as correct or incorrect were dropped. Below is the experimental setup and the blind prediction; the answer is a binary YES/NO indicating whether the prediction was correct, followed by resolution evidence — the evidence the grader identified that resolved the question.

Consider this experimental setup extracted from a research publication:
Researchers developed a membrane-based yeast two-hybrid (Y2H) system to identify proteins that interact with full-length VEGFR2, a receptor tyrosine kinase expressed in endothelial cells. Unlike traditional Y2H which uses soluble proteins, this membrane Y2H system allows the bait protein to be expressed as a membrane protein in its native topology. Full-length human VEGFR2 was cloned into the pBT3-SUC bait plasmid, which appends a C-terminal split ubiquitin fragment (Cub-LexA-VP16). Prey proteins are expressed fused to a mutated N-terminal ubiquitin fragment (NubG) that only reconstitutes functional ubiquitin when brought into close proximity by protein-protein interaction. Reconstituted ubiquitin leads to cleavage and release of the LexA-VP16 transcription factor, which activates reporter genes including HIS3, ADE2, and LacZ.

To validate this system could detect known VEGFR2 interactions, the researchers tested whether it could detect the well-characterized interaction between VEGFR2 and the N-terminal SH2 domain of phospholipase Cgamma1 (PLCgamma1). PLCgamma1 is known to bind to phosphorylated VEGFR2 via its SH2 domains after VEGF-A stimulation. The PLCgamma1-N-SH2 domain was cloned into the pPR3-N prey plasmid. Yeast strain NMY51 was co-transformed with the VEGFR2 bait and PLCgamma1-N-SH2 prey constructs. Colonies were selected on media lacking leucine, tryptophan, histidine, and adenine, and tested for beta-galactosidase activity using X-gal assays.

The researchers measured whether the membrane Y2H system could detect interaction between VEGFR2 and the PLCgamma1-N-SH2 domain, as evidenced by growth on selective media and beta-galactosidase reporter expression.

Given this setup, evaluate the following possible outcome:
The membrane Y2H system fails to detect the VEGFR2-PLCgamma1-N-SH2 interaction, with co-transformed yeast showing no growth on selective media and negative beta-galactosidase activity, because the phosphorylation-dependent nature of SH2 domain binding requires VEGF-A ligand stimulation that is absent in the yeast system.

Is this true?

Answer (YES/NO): NO